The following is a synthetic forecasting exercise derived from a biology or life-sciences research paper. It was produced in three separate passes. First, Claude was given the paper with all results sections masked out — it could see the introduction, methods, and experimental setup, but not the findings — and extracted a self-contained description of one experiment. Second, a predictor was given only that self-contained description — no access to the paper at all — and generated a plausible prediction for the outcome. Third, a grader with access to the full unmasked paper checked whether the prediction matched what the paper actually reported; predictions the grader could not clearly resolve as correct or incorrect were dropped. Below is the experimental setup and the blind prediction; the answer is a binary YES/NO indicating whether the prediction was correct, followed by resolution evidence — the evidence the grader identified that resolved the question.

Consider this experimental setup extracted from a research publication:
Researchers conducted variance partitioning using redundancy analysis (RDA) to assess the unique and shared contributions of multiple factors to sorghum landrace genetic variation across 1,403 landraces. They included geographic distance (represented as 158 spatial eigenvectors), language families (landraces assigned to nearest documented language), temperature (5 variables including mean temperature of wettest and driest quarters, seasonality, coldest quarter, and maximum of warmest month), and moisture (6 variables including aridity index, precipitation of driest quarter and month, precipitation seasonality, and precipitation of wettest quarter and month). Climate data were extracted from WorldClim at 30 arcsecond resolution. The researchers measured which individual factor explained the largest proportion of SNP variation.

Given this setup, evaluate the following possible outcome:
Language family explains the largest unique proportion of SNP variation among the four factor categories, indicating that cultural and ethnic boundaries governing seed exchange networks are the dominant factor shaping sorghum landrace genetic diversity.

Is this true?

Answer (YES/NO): NO